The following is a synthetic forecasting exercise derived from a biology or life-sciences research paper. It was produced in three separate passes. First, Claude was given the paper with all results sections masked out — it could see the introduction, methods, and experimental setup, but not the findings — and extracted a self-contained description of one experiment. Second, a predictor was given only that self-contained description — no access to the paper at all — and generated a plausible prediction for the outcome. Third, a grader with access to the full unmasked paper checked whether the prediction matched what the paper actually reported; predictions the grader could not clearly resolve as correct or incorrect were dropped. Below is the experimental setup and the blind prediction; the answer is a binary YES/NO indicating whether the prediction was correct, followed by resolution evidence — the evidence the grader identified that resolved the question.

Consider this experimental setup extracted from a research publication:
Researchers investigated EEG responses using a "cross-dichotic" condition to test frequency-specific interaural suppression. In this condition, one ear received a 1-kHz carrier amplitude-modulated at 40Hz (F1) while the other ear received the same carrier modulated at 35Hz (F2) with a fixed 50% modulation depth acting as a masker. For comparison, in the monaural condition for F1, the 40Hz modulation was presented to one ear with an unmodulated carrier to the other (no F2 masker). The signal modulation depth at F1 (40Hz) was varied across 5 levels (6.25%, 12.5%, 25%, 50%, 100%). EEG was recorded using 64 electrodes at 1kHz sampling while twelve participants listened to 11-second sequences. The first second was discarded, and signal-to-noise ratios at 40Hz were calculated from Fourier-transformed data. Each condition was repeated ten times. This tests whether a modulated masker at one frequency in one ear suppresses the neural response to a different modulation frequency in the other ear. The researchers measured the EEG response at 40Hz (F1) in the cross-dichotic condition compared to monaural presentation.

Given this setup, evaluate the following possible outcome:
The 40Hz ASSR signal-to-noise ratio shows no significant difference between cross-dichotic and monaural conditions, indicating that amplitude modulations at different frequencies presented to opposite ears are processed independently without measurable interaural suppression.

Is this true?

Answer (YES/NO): NO